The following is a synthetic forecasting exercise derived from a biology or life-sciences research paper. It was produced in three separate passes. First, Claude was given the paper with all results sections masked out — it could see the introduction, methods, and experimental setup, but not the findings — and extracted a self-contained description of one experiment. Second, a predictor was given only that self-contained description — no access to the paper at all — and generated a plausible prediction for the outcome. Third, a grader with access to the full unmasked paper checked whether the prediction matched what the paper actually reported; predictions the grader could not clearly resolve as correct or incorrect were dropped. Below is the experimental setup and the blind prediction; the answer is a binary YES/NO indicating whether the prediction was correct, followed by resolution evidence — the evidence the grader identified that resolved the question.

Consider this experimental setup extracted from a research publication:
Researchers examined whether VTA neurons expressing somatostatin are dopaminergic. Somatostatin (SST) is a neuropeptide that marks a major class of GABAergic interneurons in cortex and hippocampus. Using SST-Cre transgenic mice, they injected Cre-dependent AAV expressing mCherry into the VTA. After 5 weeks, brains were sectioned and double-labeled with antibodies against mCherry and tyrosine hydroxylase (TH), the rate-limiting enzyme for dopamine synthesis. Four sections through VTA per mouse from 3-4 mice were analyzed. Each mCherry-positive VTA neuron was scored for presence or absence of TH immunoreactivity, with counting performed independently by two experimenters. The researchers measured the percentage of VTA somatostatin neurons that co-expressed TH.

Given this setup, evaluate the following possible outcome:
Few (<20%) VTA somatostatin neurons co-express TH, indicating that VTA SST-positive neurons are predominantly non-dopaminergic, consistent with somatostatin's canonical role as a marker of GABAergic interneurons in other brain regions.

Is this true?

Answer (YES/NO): YES